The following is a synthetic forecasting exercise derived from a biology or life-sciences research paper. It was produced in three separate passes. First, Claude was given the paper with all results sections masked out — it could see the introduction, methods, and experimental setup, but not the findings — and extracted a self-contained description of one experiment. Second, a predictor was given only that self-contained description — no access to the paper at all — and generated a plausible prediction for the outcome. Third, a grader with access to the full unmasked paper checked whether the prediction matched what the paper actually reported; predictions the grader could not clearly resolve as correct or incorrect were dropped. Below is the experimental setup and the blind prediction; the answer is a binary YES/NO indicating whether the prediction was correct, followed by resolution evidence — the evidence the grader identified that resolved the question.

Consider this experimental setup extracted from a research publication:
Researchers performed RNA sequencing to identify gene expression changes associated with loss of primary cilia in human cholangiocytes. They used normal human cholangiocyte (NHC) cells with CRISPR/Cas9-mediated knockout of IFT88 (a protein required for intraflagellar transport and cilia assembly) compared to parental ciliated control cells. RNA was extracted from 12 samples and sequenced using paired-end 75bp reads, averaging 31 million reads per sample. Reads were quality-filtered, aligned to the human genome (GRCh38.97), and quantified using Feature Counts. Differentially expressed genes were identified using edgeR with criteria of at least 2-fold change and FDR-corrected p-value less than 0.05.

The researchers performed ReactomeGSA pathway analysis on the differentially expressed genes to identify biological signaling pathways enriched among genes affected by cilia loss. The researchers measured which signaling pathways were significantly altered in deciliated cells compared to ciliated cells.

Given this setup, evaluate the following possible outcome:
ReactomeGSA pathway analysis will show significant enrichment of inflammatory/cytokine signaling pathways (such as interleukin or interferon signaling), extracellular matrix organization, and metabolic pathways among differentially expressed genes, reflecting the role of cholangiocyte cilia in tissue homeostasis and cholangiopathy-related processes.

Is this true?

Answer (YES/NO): NO